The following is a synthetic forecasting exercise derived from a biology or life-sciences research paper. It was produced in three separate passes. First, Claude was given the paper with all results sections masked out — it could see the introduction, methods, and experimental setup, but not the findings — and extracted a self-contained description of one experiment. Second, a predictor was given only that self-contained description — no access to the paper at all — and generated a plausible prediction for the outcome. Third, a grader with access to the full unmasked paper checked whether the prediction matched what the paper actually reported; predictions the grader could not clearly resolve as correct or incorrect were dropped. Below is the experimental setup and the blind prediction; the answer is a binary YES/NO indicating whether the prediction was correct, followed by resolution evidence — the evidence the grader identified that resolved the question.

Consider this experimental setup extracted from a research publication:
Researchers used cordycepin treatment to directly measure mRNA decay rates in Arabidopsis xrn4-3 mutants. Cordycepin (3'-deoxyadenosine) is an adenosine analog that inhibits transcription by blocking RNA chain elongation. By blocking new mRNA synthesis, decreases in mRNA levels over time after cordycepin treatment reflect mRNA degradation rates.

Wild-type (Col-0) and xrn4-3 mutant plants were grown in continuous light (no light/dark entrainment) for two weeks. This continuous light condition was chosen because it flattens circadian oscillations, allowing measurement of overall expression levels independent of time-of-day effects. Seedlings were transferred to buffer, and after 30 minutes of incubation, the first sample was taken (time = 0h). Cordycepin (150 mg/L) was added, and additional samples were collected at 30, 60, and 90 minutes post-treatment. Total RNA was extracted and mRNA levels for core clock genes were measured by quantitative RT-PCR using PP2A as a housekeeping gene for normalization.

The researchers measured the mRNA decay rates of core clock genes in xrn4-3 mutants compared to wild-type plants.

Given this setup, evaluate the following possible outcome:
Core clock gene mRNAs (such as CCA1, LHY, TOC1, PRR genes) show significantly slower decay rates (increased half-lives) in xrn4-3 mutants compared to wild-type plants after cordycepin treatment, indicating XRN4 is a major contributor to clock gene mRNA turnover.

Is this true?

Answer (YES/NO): NO